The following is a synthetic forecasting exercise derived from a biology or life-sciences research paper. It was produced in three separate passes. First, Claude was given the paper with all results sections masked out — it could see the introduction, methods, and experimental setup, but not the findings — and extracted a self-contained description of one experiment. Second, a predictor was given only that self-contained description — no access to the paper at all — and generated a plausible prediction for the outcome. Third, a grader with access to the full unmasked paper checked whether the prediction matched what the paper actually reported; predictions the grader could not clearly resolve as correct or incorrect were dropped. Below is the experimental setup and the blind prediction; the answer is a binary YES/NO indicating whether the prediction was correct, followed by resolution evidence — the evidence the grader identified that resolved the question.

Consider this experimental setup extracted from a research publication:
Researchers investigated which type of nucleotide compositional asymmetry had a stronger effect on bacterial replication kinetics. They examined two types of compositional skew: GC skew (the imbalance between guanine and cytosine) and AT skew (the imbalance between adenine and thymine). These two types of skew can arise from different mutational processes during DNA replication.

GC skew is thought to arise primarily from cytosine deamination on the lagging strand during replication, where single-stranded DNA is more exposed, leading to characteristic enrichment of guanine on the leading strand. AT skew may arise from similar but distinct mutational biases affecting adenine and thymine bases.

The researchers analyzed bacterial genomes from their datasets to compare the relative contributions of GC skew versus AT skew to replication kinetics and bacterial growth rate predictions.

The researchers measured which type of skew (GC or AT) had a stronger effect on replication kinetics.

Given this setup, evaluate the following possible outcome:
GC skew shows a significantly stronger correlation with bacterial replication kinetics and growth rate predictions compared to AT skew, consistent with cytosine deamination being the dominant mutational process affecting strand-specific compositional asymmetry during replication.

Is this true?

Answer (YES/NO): YES